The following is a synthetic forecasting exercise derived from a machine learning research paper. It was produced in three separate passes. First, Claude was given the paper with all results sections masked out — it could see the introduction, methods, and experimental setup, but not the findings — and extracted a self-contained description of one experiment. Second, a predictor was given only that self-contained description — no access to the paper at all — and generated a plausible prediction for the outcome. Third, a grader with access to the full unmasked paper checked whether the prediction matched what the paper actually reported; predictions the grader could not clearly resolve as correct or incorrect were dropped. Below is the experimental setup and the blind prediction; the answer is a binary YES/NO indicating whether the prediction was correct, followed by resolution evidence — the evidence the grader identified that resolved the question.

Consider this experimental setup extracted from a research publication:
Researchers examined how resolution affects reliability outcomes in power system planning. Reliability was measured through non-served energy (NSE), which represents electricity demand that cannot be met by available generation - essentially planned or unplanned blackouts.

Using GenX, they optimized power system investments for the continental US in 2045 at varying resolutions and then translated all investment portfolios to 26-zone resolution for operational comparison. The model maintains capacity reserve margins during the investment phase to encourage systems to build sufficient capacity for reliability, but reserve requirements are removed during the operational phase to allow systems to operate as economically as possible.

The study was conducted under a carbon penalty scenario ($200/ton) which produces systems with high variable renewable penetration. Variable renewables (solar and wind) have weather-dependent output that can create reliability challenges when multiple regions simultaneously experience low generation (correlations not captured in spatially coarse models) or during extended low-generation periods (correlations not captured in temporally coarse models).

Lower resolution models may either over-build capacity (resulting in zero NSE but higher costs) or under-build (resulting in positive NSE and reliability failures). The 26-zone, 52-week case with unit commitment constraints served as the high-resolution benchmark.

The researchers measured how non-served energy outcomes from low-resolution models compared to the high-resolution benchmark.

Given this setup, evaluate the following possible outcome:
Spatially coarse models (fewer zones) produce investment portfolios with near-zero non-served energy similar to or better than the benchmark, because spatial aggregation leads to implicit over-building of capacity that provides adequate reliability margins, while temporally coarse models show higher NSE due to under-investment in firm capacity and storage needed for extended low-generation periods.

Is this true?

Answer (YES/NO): NO